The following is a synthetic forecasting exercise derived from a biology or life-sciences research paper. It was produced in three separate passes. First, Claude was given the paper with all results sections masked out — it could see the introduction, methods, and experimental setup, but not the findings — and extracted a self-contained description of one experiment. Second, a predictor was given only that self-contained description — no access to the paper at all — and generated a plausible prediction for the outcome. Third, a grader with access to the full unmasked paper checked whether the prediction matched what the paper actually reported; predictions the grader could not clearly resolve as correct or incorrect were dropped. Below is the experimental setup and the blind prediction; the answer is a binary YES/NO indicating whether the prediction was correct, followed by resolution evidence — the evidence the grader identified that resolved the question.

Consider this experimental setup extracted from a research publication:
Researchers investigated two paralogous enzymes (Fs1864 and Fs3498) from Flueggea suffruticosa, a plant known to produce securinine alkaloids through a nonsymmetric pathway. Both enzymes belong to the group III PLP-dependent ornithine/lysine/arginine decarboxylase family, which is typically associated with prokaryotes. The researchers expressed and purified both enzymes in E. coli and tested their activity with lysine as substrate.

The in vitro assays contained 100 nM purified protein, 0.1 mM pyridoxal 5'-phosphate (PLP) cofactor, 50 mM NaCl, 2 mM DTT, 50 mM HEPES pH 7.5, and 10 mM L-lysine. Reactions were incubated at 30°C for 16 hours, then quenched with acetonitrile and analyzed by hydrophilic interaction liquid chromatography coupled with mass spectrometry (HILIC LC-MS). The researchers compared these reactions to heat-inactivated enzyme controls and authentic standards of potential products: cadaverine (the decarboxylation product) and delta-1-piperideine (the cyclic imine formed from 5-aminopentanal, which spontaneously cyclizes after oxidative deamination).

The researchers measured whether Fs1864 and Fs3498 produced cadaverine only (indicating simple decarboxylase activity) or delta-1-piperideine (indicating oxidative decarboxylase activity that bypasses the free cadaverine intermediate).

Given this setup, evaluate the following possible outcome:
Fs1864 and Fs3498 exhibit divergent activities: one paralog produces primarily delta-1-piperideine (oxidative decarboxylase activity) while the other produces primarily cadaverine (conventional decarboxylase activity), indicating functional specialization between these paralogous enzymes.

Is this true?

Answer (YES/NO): YES